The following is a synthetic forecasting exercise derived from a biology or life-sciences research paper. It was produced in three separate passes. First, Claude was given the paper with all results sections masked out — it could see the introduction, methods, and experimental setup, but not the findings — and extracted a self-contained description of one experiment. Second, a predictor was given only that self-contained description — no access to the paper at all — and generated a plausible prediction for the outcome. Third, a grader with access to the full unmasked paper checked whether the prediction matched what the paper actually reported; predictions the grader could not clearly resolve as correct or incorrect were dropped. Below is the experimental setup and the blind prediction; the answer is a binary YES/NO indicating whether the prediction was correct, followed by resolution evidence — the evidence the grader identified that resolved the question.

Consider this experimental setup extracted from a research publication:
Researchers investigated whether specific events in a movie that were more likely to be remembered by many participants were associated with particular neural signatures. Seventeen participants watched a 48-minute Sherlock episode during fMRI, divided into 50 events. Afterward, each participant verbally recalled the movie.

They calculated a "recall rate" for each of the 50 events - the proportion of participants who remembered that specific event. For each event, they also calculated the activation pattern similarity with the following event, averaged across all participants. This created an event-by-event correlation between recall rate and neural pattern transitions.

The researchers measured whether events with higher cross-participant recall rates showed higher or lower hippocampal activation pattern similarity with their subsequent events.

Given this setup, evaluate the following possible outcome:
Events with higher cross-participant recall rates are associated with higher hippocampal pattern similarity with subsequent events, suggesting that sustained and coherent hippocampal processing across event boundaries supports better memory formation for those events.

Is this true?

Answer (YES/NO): NO